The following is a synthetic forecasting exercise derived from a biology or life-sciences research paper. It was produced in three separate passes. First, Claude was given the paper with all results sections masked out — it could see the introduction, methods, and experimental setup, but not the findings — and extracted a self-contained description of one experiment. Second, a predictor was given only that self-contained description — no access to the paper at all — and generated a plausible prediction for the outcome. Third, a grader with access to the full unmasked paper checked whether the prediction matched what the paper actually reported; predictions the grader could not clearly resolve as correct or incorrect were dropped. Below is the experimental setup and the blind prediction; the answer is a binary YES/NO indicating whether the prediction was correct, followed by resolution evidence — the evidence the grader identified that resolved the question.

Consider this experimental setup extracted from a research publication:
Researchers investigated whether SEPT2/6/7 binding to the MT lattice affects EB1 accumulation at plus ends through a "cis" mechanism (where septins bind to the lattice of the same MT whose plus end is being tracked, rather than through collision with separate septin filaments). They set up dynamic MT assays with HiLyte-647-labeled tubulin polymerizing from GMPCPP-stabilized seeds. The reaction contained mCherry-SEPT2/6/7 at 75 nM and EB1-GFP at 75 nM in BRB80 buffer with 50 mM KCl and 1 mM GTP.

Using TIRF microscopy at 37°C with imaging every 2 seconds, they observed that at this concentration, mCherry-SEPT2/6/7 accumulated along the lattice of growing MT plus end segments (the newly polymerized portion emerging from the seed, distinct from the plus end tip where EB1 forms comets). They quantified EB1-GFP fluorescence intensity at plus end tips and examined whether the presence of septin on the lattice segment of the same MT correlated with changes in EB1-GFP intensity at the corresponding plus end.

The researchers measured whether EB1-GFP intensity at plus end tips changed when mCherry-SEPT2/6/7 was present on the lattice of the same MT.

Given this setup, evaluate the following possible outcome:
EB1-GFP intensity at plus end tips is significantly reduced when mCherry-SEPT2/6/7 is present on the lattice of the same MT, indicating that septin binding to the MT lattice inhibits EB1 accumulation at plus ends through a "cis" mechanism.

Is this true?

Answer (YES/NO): YES